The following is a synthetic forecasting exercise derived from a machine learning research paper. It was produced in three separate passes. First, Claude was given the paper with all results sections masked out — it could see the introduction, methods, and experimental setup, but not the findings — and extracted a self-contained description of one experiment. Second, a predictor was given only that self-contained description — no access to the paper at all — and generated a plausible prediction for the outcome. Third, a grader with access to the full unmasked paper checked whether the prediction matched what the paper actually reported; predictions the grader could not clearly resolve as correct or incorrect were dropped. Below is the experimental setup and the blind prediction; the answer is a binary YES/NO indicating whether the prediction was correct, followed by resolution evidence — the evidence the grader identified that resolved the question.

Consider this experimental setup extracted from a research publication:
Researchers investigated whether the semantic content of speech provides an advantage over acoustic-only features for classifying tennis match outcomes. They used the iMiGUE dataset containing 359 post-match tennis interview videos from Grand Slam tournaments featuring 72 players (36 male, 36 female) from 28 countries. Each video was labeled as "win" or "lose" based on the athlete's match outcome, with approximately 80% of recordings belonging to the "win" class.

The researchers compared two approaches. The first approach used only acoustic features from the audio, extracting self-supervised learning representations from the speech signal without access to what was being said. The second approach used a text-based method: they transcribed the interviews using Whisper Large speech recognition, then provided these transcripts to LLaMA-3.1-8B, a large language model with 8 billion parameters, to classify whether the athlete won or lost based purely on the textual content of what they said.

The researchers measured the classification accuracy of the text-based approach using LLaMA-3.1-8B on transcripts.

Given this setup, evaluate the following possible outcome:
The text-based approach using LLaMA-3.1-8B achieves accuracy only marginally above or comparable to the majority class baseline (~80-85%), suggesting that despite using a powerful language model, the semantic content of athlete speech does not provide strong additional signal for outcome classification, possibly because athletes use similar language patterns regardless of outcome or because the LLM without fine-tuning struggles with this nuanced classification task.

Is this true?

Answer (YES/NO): NO